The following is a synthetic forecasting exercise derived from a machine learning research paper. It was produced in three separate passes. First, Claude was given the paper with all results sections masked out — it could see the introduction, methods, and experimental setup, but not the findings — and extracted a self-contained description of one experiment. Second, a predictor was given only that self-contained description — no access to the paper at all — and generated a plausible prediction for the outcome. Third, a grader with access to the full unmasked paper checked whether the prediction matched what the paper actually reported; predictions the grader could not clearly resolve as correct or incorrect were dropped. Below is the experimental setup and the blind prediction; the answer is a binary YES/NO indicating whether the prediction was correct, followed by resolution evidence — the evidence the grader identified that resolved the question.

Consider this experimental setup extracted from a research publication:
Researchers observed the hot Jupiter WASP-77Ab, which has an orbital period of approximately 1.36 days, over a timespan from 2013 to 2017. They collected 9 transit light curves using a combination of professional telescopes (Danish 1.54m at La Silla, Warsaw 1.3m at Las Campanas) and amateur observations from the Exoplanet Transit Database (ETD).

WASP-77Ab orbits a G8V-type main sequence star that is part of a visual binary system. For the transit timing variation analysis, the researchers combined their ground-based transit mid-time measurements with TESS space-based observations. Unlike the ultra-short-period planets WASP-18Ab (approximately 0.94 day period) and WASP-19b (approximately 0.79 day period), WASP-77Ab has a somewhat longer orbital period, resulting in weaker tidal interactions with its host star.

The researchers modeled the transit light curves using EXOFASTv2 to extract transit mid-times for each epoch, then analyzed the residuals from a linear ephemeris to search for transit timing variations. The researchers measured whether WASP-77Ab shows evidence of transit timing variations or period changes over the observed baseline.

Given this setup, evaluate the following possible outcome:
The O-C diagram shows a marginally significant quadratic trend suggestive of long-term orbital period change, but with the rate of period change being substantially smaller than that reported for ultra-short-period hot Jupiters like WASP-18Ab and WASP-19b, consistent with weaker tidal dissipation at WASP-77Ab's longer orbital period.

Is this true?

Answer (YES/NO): NO